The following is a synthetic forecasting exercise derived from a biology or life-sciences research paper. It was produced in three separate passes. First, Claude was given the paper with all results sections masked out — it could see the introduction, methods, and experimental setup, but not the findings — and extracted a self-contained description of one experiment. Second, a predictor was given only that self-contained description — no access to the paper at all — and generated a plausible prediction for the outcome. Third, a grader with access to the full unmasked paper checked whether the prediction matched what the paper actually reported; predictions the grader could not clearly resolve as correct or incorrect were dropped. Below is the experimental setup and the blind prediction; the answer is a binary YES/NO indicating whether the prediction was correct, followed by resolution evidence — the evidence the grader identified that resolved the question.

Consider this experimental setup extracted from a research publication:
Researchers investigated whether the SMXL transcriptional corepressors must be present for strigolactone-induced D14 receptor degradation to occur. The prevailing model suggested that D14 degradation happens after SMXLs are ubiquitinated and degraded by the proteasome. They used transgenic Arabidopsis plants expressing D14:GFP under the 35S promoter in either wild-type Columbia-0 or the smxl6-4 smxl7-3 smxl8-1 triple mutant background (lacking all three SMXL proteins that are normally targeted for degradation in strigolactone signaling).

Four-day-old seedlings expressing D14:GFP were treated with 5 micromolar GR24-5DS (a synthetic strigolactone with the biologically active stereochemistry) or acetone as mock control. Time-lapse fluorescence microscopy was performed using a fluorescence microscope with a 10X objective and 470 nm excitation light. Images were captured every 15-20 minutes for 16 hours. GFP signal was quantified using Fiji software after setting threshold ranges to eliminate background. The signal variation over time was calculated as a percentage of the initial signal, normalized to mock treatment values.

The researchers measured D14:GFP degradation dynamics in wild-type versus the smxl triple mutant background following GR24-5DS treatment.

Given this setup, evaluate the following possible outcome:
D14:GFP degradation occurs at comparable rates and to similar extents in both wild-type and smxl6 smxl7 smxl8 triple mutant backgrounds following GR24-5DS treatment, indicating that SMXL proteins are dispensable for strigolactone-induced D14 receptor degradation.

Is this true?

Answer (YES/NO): YES